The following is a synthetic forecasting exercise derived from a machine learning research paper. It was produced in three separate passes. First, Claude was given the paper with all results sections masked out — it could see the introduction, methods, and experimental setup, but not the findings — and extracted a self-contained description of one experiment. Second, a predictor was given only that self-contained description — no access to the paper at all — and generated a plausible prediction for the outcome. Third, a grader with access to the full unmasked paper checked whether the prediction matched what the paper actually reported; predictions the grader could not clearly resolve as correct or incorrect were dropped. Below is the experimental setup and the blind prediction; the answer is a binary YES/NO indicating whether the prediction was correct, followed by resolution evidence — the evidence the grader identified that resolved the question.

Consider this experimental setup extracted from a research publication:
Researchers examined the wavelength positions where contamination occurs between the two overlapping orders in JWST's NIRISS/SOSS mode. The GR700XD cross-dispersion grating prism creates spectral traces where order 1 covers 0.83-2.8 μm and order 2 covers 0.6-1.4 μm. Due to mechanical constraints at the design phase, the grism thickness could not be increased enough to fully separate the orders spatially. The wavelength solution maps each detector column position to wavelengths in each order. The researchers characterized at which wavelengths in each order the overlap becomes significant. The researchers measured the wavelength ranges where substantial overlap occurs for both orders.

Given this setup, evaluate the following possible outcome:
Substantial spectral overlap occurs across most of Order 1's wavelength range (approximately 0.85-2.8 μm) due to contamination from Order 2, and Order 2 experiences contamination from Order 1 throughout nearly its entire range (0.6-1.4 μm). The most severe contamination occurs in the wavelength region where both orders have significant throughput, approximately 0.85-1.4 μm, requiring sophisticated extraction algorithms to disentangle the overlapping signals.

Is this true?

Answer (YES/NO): NO